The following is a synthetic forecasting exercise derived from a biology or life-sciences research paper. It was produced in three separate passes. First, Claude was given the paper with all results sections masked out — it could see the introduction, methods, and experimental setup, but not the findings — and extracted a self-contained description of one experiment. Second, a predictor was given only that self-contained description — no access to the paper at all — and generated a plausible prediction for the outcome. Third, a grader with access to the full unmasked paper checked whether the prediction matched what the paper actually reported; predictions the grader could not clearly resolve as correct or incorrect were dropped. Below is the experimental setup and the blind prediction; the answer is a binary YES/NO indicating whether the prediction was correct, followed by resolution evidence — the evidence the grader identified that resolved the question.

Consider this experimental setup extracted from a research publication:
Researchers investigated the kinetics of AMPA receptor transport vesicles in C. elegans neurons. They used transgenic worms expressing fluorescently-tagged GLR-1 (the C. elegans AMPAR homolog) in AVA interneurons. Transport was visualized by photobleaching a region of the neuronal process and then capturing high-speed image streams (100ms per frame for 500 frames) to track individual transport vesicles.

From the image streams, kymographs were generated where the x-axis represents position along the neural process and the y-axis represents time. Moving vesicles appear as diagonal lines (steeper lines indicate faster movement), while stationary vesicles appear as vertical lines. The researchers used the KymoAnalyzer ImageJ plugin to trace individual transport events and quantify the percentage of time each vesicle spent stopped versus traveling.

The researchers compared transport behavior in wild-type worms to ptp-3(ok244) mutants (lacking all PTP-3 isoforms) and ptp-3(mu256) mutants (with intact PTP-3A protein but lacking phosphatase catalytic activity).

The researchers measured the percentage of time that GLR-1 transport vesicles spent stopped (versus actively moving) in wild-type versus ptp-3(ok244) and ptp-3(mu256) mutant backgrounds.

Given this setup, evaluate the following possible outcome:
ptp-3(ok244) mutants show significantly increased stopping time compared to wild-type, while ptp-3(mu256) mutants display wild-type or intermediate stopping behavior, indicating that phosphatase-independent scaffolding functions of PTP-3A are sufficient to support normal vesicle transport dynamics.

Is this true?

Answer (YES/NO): NO